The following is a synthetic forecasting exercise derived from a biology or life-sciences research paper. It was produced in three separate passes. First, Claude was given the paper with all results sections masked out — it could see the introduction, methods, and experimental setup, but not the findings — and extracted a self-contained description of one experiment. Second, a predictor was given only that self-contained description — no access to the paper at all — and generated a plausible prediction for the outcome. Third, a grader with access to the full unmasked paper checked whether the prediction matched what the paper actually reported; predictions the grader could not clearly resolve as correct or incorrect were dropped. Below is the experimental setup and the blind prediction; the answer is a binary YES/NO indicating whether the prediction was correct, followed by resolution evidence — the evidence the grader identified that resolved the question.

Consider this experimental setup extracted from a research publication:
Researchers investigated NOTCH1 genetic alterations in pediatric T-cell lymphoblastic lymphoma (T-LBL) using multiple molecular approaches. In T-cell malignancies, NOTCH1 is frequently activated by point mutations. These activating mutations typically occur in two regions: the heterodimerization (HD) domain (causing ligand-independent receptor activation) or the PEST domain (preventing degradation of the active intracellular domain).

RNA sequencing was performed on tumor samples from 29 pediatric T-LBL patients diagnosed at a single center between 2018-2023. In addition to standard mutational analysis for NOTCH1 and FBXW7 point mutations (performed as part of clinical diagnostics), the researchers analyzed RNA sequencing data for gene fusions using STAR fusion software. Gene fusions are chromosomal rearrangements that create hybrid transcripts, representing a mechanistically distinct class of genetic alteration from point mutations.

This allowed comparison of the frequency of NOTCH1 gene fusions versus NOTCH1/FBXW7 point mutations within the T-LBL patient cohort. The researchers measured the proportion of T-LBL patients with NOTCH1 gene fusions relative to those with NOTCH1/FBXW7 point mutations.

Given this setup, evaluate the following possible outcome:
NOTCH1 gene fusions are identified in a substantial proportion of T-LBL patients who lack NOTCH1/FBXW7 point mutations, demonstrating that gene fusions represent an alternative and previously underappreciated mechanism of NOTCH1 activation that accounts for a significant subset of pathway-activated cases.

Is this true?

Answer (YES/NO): YES